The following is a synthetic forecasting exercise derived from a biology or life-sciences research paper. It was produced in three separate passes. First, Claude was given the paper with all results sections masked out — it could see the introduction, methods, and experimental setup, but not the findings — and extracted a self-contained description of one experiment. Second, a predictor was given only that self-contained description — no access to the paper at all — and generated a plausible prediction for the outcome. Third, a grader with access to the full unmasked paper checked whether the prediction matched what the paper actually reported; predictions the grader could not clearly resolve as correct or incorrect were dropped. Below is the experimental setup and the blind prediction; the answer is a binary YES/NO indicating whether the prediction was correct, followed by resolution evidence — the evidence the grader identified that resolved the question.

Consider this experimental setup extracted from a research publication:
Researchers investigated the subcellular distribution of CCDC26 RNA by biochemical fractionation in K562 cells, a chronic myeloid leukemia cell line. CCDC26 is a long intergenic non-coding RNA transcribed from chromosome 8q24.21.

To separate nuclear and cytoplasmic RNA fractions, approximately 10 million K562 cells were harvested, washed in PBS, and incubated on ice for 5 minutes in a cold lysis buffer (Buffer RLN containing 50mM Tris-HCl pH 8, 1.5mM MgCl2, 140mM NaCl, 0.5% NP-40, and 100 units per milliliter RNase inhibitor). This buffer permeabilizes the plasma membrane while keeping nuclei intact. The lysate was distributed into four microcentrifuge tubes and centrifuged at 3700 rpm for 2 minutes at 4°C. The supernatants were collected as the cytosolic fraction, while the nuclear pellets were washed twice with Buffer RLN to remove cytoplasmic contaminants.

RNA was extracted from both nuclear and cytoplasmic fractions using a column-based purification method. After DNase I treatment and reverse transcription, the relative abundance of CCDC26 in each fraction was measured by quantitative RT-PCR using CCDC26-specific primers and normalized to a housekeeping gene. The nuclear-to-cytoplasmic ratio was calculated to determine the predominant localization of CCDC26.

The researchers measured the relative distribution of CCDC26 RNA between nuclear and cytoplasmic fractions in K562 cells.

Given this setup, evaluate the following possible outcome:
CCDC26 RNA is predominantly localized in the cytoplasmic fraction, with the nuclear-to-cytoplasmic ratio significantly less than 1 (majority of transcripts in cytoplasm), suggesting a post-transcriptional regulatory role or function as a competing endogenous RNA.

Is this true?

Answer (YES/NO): NO